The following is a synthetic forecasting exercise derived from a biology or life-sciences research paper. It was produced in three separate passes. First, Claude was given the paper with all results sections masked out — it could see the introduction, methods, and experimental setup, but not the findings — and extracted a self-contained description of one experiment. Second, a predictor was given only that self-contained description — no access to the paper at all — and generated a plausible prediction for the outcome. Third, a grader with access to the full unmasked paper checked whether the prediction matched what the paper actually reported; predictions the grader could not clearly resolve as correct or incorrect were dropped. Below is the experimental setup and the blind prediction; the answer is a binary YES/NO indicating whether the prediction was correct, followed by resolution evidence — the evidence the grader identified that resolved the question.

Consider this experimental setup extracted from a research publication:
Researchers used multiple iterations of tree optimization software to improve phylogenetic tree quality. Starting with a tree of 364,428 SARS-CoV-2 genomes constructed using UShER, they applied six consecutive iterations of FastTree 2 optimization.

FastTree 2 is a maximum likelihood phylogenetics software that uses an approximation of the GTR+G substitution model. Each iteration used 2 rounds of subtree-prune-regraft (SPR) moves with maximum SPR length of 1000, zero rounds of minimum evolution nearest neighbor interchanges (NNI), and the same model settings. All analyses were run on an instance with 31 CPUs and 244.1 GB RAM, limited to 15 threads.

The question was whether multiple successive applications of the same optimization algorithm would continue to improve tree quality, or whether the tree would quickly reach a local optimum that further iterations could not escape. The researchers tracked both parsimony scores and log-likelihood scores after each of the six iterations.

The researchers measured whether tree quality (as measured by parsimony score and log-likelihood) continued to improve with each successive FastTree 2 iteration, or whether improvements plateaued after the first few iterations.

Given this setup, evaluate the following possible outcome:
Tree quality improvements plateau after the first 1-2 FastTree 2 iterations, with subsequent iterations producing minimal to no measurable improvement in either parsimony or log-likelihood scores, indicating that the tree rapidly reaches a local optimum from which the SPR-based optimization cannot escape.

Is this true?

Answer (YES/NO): NO